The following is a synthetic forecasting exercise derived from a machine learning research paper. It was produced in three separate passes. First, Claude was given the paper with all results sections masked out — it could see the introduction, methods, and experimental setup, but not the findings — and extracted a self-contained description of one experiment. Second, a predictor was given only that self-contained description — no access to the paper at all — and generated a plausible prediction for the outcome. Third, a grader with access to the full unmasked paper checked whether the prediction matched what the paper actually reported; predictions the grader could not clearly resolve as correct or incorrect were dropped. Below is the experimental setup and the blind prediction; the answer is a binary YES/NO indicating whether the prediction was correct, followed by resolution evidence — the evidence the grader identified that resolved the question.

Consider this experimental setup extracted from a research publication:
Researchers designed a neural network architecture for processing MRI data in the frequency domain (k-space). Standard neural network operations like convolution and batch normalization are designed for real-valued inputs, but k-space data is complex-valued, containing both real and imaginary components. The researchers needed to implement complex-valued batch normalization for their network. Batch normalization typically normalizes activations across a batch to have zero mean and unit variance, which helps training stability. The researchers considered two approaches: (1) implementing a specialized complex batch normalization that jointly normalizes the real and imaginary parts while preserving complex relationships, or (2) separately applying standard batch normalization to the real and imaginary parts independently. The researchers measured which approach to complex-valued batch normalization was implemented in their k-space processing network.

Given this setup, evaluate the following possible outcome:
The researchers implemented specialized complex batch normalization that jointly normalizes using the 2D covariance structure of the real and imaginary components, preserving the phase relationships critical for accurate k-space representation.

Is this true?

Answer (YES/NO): NO